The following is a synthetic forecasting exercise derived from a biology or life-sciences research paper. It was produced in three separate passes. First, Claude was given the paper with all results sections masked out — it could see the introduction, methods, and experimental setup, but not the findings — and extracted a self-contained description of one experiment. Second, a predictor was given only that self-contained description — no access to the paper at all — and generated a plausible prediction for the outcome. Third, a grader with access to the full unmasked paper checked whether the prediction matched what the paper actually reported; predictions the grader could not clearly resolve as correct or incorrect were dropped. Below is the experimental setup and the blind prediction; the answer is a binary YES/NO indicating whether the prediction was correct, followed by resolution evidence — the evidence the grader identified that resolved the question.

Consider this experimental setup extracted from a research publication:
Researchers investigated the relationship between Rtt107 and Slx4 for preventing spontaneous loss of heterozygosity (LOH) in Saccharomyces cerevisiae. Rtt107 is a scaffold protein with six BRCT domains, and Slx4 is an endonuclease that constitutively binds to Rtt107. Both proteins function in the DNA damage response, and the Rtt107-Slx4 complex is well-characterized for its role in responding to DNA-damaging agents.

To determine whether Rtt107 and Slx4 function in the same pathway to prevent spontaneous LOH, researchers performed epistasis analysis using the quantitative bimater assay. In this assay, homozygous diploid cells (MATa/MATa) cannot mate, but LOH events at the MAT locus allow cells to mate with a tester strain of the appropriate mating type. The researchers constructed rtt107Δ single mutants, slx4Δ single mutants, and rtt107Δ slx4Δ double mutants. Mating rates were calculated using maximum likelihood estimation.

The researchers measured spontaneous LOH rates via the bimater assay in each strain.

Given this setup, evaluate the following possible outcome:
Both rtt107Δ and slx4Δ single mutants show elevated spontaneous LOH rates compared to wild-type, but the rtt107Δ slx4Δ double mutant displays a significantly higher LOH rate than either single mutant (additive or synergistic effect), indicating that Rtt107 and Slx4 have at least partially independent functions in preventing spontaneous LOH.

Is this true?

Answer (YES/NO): NO